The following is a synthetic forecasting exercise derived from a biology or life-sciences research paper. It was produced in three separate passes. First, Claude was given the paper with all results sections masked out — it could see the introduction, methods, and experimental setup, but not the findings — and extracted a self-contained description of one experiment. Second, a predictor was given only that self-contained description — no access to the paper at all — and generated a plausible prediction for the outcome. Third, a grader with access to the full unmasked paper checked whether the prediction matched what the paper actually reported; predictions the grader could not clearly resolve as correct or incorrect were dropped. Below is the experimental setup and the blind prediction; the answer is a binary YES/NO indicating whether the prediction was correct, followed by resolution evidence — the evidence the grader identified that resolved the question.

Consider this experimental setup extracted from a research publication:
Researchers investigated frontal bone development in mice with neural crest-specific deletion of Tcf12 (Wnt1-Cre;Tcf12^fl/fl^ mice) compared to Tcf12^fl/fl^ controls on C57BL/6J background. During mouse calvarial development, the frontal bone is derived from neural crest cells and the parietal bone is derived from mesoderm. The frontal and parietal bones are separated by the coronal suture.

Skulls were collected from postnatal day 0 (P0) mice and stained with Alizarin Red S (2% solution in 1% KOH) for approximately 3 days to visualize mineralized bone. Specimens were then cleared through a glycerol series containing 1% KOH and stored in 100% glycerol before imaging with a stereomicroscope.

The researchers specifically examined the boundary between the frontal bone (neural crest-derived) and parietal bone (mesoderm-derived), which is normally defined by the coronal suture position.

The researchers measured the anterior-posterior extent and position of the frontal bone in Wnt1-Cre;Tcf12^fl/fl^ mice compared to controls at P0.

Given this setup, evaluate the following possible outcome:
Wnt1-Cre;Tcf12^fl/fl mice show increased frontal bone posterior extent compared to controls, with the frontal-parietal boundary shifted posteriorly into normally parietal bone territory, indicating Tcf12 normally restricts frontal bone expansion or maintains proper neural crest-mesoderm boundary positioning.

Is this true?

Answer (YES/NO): YES